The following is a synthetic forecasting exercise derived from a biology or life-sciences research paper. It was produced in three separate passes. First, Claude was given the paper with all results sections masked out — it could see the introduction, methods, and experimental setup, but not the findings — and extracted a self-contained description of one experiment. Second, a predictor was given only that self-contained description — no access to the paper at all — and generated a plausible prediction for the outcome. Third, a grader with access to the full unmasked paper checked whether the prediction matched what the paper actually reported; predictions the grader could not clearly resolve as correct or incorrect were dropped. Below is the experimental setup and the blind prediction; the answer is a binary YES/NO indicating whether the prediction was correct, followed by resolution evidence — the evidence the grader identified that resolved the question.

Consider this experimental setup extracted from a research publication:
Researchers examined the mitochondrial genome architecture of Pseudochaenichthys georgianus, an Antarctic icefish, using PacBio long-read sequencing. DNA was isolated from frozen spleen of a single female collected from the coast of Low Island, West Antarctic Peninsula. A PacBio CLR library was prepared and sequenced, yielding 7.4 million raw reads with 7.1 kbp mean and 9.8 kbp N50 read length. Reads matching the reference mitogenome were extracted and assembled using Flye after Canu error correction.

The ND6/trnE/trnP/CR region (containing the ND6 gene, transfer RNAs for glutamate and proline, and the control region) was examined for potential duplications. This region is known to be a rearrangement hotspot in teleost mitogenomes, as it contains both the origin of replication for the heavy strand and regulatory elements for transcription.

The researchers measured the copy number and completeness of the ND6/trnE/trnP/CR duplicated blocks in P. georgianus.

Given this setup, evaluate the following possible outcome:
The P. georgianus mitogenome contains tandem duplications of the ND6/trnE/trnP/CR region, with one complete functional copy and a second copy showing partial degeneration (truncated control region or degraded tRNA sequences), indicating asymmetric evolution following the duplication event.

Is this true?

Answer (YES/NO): NO